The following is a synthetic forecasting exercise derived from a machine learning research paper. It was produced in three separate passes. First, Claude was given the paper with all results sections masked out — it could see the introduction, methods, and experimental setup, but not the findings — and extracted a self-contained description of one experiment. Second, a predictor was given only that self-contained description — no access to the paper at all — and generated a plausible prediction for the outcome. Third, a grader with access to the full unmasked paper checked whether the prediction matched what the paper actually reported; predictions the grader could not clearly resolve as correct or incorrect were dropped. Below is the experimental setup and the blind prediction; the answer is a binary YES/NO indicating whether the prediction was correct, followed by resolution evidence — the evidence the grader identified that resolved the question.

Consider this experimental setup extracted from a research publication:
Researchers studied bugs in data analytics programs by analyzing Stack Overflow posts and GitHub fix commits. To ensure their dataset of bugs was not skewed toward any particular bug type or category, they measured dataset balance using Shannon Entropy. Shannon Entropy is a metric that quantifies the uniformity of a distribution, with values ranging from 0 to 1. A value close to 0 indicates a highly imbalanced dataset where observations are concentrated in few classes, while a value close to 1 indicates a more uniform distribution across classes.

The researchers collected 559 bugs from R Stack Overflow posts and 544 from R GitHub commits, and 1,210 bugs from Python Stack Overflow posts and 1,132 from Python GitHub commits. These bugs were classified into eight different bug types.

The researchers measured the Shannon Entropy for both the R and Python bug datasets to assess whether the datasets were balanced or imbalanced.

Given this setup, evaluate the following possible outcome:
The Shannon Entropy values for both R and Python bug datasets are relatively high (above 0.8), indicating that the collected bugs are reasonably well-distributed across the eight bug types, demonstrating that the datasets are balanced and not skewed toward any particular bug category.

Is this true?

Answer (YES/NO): NO